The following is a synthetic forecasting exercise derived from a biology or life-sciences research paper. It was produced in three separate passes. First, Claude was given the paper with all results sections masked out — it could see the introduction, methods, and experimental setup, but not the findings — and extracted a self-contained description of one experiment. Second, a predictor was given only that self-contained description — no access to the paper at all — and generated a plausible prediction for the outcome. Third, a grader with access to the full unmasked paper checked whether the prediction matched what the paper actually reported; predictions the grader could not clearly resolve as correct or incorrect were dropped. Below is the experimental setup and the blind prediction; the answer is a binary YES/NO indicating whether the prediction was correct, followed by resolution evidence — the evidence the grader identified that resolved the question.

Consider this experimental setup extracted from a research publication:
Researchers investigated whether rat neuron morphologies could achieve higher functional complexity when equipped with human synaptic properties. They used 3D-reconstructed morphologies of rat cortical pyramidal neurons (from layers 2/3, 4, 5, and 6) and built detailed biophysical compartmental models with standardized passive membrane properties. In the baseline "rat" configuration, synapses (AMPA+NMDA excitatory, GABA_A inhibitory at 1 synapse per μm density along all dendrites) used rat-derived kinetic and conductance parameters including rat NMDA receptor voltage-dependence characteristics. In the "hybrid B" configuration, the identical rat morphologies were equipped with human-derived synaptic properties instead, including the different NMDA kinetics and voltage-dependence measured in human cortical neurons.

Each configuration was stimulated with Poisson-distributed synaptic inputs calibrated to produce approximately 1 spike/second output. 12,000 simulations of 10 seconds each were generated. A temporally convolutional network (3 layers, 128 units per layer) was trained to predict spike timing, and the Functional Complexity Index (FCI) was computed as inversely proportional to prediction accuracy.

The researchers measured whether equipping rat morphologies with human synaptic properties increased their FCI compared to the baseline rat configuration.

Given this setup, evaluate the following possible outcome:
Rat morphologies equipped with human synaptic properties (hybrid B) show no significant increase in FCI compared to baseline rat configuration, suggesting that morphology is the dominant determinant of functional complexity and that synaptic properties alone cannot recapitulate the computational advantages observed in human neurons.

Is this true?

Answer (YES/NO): NO